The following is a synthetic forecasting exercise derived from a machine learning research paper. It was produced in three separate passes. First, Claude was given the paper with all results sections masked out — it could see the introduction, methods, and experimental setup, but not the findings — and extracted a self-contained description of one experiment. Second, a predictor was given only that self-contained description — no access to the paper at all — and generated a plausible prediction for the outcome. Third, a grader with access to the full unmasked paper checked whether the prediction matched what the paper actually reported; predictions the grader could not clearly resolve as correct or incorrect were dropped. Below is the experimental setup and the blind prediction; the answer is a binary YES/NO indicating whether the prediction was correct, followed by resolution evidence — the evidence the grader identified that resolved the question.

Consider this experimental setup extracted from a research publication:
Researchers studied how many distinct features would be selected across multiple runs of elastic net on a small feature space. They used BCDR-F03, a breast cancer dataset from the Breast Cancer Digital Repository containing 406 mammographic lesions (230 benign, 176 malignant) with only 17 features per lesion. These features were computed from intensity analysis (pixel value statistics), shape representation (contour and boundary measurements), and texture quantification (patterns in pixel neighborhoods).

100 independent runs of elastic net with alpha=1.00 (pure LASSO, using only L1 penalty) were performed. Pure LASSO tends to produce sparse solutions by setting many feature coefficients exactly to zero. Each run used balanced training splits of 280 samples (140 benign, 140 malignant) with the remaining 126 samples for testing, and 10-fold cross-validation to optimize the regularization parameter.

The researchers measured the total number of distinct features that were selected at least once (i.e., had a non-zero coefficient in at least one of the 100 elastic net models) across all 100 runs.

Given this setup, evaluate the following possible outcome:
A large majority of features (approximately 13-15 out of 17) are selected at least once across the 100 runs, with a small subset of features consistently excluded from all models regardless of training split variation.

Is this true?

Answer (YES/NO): NO